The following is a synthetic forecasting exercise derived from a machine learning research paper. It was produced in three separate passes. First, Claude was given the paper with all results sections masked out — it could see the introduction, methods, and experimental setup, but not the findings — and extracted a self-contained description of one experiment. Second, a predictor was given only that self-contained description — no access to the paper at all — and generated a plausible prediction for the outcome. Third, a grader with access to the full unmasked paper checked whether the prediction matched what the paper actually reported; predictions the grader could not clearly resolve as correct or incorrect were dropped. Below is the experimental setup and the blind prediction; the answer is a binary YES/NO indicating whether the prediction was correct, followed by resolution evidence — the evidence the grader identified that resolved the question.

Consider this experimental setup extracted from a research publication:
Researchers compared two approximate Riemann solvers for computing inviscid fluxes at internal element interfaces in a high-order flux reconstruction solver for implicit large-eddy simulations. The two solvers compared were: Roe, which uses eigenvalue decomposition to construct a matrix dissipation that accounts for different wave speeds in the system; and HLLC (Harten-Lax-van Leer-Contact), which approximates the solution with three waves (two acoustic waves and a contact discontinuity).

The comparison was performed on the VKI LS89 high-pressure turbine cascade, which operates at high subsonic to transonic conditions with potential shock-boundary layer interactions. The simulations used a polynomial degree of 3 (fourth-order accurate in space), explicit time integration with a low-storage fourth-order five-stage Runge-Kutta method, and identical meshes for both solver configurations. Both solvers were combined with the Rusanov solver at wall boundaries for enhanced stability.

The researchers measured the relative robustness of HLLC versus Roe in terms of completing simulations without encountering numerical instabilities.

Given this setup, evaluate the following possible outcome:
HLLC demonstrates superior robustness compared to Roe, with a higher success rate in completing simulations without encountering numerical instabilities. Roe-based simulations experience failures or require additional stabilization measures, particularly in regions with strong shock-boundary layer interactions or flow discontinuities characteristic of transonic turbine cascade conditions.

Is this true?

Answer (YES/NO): NO